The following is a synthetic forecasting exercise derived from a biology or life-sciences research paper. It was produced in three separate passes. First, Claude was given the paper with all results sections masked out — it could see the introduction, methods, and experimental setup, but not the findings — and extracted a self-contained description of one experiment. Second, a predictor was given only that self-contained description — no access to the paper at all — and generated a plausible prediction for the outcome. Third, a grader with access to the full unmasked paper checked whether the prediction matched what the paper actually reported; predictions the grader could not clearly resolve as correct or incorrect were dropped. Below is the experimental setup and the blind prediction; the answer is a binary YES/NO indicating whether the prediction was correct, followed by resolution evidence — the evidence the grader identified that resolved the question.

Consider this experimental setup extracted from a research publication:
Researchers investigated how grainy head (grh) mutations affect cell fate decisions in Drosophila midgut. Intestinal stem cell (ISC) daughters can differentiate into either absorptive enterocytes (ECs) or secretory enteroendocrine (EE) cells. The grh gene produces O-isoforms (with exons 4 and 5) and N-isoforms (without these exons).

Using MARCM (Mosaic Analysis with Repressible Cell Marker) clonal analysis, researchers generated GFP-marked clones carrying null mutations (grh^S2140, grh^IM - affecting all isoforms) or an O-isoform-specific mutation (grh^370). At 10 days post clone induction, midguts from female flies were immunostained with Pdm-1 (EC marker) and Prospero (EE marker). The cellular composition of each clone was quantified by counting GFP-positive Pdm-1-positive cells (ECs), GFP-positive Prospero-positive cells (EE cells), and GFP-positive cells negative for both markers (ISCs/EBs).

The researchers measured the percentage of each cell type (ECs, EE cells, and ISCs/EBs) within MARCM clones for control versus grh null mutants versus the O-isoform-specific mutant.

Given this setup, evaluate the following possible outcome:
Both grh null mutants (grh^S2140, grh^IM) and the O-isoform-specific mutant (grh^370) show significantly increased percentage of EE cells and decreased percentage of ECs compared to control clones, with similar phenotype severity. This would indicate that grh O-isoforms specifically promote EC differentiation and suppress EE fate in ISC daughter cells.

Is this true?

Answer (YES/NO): NO